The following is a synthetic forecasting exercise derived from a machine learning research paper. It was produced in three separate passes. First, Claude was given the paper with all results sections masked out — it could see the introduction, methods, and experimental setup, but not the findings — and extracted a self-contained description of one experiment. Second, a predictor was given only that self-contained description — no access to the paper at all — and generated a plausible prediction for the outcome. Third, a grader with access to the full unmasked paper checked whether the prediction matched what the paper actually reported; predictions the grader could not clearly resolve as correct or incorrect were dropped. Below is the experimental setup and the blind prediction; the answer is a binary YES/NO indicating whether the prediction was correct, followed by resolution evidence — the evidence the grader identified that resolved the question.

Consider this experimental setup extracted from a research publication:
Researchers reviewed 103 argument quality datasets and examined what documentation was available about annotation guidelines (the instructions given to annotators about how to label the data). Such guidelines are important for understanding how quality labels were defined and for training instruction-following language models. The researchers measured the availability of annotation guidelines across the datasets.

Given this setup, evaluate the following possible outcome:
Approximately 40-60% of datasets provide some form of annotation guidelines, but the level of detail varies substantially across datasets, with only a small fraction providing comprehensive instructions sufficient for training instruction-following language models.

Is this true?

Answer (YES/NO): NO